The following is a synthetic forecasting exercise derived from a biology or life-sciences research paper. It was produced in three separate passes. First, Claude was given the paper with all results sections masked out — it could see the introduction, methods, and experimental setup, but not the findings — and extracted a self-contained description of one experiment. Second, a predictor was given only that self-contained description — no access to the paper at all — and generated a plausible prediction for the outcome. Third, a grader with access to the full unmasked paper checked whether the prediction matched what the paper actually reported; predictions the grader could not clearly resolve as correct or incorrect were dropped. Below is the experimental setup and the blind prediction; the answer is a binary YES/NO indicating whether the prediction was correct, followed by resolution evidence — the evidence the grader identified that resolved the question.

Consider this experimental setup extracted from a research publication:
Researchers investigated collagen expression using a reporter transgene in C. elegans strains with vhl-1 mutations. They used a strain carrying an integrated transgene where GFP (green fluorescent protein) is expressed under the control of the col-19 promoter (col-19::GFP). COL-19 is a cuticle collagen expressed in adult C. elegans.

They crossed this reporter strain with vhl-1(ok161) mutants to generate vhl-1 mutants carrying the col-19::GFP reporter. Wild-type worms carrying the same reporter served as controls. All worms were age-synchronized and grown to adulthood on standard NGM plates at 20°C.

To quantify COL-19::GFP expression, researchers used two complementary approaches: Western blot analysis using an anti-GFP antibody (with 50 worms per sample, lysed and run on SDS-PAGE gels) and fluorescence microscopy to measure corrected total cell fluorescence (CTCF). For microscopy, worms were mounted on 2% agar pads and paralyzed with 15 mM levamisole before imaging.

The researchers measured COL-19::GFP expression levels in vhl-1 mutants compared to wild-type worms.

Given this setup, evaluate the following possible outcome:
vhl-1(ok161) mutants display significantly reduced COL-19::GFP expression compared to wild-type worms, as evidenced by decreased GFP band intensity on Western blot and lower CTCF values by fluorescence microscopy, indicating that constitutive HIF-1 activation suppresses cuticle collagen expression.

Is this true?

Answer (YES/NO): NO